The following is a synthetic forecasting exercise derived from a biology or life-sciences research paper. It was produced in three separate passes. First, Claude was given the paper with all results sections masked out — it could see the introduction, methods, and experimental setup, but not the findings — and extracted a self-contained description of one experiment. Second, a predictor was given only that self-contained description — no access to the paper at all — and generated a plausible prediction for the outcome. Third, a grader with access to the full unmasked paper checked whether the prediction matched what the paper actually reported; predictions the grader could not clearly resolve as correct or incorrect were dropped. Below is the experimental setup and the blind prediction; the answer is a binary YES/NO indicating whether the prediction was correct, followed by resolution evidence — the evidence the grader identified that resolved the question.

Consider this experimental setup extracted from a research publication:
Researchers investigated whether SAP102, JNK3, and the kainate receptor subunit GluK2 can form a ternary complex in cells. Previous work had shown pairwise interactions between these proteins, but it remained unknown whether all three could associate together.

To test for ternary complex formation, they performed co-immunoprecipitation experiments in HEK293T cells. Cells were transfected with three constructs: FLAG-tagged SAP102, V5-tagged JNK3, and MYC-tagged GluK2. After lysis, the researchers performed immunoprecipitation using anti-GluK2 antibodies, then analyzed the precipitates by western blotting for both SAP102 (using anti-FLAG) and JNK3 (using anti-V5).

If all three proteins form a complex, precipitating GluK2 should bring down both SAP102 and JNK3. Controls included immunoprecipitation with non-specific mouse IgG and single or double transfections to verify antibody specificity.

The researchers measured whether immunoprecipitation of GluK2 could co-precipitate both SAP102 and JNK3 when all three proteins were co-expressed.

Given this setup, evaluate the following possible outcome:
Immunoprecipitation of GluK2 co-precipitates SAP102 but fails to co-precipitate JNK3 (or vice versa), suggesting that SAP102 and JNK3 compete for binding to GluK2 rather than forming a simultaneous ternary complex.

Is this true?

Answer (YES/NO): NO